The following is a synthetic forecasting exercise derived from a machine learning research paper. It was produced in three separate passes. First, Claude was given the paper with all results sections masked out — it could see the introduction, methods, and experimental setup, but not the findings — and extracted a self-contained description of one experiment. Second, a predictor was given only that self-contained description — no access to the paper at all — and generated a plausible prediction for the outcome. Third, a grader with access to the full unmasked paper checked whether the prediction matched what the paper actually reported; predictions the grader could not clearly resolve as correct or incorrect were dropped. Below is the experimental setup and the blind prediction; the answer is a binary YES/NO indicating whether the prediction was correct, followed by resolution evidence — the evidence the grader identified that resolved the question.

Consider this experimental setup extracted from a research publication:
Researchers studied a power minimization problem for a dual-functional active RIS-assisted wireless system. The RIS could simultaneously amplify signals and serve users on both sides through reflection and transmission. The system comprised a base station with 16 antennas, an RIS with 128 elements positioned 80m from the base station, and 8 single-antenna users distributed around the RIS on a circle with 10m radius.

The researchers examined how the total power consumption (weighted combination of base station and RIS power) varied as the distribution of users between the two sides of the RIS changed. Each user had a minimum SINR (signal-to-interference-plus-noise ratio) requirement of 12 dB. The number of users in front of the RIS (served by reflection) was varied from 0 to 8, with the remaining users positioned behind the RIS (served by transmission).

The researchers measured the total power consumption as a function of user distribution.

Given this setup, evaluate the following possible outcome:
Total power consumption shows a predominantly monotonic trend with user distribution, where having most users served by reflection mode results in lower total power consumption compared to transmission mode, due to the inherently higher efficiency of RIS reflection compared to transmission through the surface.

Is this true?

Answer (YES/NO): NO